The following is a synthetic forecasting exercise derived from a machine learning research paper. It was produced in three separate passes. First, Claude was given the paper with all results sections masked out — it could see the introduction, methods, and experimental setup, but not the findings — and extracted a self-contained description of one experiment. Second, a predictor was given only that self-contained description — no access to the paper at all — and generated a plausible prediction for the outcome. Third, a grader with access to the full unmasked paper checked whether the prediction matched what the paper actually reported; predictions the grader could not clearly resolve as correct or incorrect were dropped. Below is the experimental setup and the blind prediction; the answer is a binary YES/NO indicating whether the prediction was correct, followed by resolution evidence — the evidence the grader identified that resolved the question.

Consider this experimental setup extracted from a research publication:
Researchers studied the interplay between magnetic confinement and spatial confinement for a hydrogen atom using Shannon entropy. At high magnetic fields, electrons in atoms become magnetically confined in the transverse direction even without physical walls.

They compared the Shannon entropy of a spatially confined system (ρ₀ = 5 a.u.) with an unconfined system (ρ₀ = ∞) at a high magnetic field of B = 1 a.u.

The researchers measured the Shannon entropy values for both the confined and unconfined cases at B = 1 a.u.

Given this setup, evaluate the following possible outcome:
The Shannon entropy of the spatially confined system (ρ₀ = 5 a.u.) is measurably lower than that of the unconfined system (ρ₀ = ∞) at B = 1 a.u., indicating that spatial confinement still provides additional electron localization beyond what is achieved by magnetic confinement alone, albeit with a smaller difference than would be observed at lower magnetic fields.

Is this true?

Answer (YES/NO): NO